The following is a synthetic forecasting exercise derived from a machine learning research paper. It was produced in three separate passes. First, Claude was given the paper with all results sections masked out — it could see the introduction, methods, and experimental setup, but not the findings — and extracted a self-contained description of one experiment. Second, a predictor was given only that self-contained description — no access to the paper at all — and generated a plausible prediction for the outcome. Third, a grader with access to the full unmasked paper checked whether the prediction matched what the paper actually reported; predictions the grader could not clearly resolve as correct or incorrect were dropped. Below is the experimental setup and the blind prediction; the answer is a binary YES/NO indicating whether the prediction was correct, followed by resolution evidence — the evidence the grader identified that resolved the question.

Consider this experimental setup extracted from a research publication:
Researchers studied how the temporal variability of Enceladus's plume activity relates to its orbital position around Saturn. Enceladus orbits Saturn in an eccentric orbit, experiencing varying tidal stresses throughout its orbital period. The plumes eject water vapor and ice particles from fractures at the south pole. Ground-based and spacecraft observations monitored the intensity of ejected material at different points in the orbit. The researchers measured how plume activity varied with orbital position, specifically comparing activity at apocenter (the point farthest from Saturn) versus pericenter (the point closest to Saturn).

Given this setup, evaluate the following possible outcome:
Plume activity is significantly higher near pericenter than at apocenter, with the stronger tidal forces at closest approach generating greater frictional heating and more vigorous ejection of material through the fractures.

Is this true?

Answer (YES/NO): NO